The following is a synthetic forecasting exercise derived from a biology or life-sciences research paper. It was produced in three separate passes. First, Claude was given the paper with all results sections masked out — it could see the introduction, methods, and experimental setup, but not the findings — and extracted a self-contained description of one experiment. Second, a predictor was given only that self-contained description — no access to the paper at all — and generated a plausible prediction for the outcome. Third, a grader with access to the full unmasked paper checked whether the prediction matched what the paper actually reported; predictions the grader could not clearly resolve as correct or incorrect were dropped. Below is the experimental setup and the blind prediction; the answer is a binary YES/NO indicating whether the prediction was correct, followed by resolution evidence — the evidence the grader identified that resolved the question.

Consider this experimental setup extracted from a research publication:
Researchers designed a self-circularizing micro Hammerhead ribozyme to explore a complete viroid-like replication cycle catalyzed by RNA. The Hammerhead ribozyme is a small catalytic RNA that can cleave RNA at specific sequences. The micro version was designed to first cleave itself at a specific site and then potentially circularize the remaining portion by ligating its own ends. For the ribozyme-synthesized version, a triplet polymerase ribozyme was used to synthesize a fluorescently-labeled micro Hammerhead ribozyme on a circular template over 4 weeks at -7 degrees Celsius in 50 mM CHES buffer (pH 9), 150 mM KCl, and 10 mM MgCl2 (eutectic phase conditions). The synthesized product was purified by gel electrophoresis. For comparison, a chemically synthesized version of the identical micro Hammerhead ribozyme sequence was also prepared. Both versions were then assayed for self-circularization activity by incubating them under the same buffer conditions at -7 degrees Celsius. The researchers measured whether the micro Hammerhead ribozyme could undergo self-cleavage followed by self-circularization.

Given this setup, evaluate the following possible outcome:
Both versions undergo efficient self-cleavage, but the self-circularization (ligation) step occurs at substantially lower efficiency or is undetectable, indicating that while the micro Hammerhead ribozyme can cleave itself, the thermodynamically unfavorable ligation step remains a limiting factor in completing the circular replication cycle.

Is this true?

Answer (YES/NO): NO